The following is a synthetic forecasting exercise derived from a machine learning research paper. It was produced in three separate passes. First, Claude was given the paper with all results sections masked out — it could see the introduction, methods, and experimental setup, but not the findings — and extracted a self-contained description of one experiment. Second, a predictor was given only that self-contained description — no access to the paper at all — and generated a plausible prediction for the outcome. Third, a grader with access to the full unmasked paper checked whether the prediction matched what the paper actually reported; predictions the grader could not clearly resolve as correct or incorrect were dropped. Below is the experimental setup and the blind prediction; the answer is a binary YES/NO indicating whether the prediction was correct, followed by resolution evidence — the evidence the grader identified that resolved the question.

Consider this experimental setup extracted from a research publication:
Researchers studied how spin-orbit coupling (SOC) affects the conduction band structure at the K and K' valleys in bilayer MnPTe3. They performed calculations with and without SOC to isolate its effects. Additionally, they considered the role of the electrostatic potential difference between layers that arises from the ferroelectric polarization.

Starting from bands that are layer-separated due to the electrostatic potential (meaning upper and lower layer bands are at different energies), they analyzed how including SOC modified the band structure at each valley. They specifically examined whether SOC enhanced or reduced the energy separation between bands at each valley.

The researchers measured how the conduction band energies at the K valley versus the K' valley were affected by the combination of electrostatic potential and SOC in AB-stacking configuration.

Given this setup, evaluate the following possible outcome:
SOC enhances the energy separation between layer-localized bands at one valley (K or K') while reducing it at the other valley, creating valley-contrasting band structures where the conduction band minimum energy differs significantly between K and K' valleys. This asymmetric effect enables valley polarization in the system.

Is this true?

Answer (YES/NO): YES